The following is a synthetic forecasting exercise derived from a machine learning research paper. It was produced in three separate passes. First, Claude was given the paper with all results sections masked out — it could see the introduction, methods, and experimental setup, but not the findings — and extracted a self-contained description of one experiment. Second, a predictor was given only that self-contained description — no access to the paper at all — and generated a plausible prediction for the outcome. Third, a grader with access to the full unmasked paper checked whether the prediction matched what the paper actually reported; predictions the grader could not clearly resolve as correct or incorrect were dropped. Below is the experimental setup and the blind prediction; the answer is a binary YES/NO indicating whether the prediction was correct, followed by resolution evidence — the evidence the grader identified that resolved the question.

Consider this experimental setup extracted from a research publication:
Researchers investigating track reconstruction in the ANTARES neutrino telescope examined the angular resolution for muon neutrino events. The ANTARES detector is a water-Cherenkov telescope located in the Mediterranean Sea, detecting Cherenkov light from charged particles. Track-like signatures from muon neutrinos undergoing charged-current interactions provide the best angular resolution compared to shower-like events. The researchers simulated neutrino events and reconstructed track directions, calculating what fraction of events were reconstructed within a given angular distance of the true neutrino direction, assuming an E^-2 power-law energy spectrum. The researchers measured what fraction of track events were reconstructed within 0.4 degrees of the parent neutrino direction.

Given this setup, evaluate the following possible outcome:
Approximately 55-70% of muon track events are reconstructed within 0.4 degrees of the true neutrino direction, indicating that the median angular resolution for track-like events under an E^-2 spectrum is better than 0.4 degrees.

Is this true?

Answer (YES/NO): NO